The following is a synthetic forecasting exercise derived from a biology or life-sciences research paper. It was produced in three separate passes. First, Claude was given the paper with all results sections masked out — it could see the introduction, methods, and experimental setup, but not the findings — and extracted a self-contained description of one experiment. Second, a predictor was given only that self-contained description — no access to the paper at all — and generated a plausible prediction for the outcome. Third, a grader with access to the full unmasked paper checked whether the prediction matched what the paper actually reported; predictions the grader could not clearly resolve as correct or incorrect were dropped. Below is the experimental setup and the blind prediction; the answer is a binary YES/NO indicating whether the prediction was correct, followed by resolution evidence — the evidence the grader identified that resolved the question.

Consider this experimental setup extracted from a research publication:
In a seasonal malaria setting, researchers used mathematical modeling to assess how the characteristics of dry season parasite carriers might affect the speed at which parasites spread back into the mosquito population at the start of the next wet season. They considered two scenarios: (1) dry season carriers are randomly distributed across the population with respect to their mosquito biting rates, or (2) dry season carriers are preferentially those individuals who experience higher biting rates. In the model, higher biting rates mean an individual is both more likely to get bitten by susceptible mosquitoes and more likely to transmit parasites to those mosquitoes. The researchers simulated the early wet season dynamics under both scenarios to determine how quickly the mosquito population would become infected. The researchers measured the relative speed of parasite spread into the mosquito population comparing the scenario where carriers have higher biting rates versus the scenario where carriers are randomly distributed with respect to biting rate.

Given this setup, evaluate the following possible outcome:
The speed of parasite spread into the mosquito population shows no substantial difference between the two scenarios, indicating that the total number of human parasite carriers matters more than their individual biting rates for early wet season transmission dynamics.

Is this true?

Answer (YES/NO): NO